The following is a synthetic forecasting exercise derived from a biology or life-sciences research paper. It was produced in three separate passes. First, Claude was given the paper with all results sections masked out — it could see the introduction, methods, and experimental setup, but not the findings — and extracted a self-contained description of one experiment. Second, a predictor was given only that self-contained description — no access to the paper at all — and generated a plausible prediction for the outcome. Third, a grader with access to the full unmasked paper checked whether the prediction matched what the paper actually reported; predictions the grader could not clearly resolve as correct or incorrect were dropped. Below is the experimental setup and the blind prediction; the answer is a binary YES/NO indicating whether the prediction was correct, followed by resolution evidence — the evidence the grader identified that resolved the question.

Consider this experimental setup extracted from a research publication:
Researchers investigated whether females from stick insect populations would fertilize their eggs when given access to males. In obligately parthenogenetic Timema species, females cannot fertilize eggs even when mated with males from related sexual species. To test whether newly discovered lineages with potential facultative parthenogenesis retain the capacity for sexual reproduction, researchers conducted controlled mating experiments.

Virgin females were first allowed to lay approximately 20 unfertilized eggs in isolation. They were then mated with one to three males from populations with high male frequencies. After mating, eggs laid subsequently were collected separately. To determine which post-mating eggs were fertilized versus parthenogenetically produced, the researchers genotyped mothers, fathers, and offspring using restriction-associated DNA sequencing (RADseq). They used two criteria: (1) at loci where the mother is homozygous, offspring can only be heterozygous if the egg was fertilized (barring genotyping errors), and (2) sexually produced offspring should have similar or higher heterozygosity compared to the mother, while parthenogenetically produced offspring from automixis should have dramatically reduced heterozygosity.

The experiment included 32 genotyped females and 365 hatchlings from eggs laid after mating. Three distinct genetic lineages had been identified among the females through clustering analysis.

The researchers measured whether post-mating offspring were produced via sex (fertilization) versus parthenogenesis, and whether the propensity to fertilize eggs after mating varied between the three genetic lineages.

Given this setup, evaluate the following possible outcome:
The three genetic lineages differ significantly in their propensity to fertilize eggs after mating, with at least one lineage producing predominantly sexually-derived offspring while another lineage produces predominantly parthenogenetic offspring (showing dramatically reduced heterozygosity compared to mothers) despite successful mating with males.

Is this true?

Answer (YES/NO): YES